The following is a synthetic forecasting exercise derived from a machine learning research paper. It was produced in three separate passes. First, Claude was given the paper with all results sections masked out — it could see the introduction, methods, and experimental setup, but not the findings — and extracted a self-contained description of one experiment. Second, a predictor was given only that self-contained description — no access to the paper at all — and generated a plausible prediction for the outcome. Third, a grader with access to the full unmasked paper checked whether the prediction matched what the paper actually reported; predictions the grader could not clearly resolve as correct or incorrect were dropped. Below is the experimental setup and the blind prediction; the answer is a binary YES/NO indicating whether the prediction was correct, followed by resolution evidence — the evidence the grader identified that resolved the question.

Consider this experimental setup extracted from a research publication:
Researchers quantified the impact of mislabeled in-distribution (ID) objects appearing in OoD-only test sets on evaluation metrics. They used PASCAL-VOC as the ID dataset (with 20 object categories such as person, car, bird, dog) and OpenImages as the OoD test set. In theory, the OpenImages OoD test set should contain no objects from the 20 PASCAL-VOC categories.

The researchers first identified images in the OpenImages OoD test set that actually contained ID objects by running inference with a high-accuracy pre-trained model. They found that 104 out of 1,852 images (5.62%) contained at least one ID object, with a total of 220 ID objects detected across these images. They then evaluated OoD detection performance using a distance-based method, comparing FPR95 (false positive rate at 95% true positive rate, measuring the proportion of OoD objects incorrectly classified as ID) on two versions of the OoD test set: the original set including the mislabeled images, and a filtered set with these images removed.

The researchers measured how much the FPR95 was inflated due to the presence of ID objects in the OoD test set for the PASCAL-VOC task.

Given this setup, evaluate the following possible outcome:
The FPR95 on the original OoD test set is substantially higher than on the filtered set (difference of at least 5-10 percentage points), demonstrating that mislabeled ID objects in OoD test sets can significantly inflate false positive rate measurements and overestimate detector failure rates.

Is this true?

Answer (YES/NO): YES